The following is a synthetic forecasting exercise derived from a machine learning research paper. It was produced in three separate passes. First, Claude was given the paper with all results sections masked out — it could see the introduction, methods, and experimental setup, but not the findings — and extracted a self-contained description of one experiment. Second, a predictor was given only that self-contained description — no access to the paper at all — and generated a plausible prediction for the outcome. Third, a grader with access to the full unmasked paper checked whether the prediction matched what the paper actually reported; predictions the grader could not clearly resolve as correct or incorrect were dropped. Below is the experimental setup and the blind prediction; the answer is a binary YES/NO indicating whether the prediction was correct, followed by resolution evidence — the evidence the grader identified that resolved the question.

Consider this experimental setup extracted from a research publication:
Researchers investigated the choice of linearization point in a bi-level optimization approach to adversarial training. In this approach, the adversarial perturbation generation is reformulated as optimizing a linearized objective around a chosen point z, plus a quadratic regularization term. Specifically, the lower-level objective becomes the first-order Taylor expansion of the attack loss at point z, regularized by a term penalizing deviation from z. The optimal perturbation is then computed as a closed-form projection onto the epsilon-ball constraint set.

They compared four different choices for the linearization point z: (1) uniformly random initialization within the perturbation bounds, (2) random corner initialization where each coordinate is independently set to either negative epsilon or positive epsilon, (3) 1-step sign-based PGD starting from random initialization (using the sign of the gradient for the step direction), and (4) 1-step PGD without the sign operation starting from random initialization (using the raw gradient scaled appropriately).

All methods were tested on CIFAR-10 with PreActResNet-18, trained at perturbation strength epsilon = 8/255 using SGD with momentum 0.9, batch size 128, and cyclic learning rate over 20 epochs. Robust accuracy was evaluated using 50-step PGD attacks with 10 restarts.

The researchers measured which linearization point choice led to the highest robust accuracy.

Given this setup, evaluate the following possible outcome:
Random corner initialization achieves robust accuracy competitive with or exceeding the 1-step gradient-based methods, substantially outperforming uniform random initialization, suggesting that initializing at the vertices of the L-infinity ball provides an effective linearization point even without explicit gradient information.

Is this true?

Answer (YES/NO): NO